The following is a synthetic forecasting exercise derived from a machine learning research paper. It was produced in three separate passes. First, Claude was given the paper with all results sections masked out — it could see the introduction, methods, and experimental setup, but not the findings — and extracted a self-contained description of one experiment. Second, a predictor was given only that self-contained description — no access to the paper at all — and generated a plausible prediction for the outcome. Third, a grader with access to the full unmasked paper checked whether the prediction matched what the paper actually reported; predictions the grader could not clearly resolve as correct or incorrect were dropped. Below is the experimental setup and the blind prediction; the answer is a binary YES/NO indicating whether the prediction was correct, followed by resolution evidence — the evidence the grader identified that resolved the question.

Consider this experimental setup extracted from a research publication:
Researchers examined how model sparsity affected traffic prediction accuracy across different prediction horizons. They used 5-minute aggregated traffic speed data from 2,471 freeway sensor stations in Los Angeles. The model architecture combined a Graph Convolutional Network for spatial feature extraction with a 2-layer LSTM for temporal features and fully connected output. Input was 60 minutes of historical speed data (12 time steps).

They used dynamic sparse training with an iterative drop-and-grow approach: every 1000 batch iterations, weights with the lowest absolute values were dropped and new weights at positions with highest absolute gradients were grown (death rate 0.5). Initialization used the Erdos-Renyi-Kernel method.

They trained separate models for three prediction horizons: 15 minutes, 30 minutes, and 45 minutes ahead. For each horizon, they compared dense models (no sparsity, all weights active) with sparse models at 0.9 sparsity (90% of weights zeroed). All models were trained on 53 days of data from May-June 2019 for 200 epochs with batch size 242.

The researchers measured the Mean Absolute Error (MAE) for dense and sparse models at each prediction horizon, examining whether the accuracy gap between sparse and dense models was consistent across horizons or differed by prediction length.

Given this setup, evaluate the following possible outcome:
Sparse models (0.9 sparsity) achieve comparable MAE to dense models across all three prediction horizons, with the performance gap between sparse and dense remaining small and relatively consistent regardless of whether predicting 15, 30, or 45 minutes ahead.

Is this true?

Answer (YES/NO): NO